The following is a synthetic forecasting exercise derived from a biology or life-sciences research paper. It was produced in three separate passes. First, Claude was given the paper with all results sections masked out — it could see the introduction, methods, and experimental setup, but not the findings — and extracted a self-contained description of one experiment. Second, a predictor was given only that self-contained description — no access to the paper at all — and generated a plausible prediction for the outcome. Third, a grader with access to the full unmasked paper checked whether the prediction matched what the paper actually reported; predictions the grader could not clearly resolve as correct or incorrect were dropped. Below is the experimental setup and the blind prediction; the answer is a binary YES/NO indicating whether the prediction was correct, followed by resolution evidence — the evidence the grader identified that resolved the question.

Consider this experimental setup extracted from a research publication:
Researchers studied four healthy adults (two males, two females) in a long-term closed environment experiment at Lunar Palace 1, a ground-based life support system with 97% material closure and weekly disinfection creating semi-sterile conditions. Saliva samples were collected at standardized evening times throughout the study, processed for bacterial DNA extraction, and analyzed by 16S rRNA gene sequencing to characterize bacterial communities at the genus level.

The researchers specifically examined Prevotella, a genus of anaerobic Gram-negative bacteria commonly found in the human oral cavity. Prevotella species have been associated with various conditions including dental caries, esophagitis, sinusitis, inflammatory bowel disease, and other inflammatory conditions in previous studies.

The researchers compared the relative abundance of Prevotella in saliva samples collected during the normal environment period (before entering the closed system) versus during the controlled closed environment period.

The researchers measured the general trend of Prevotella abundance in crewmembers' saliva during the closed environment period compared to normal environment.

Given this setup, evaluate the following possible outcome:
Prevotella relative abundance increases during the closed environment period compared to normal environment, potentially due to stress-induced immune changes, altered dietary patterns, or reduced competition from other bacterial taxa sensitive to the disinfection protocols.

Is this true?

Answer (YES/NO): NO